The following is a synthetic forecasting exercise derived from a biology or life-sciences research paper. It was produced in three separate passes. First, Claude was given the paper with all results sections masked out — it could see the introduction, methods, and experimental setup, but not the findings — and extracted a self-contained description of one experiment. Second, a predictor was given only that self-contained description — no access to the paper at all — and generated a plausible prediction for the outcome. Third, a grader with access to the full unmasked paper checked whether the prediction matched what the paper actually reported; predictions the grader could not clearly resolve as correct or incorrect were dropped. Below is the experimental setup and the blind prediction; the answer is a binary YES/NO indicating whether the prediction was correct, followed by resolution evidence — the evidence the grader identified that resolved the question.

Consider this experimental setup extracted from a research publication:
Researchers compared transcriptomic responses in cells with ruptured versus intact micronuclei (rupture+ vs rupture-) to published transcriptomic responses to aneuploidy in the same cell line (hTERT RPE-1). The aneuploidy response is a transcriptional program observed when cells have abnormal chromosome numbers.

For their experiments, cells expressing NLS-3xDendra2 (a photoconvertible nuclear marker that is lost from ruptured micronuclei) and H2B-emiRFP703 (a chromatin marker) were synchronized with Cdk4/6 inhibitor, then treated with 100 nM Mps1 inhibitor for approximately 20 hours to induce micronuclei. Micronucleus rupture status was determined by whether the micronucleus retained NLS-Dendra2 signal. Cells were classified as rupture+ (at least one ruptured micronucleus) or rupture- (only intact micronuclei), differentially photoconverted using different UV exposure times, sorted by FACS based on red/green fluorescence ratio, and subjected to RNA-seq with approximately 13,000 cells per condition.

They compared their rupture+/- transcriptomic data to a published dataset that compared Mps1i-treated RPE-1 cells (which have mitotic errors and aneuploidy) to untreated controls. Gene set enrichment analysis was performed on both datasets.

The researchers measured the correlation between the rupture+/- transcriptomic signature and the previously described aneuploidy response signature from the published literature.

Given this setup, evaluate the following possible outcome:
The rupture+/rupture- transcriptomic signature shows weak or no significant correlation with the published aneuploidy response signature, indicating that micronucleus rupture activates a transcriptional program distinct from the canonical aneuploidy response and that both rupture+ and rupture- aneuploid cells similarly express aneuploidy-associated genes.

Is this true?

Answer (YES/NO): NO